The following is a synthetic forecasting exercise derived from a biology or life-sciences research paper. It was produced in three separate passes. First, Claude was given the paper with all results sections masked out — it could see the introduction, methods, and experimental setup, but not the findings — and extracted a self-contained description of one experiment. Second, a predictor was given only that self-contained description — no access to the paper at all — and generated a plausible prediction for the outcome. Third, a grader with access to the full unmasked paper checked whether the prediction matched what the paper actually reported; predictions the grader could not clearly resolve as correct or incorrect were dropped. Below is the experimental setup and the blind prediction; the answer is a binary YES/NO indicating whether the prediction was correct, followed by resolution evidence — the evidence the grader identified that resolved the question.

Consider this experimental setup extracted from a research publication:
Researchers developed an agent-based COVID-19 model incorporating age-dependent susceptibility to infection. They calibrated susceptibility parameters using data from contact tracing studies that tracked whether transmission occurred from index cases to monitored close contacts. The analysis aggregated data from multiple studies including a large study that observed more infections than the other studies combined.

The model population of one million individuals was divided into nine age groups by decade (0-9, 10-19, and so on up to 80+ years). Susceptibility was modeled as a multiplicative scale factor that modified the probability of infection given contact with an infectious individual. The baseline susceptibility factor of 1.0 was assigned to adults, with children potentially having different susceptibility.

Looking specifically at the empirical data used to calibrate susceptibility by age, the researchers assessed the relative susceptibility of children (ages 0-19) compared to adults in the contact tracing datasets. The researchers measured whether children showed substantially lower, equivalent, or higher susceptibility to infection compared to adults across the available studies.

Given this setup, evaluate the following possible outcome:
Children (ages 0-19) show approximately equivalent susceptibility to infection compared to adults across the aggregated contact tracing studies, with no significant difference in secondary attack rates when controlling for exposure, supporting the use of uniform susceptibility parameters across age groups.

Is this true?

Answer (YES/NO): NO